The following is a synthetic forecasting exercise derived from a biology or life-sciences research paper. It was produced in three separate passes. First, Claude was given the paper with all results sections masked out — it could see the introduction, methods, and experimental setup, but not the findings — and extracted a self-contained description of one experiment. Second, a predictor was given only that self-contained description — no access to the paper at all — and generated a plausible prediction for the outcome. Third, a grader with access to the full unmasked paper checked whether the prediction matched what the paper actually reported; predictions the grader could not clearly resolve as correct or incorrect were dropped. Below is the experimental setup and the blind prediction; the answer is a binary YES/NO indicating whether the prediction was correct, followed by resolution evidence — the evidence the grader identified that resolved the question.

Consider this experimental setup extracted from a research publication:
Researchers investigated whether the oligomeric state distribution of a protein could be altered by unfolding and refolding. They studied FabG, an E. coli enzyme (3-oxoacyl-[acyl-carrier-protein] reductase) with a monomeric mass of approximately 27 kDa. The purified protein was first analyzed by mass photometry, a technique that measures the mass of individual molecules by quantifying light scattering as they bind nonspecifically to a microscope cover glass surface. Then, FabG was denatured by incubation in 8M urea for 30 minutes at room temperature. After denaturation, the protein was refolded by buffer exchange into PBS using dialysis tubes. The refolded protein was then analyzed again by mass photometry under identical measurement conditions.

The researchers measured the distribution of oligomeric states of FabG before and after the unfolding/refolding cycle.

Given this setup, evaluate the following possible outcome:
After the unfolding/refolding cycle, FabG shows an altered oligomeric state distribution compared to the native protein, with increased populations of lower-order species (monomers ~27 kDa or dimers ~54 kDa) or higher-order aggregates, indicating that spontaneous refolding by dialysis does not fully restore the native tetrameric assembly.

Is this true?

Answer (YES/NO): NO